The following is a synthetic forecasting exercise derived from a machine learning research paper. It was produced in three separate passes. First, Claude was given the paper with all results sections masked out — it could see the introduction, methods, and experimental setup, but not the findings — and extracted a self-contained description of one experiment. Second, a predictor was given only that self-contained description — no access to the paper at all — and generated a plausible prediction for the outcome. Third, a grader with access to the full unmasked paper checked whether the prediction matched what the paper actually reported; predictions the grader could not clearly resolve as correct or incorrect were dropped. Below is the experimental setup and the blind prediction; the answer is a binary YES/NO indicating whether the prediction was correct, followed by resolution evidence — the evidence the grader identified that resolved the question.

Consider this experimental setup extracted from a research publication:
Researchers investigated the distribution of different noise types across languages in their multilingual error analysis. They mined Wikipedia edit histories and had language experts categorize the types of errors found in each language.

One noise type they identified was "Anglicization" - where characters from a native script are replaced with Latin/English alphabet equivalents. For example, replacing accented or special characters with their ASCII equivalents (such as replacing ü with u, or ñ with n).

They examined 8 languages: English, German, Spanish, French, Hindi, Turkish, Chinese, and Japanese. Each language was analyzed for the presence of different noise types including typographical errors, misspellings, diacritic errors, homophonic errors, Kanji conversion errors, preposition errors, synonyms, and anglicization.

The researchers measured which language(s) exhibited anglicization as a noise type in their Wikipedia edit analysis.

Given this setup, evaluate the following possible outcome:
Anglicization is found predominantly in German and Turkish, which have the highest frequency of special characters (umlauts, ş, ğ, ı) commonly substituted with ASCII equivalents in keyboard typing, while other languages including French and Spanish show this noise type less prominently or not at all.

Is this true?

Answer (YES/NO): NO